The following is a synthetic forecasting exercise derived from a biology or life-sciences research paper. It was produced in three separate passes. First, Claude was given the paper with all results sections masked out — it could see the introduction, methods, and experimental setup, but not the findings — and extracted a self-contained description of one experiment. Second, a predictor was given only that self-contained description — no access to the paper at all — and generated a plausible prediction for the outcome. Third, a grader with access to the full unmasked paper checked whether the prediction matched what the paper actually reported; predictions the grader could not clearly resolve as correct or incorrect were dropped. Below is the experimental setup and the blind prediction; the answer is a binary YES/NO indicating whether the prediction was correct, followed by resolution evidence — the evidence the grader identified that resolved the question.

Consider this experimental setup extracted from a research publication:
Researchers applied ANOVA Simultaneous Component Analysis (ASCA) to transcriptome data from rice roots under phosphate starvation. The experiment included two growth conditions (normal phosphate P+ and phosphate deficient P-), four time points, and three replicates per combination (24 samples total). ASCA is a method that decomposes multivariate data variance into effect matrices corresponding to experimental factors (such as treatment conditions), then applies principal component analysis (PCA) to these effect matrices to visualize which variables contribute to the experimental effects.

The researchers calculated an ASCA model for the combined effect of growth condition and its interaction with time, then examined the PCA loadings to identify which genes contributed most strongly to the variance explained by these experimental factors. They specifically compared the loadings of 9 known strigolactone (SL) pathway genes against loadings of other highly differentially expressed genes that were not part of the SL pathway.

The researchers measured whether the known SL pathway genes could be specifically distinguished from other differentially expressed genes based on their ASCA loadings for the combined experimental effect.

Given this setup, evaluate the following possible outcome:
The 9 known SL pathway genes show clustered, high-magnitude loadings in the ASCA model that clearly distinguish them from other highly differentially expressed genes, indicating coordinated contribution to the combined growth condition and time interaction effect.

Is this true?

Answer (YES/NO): NO